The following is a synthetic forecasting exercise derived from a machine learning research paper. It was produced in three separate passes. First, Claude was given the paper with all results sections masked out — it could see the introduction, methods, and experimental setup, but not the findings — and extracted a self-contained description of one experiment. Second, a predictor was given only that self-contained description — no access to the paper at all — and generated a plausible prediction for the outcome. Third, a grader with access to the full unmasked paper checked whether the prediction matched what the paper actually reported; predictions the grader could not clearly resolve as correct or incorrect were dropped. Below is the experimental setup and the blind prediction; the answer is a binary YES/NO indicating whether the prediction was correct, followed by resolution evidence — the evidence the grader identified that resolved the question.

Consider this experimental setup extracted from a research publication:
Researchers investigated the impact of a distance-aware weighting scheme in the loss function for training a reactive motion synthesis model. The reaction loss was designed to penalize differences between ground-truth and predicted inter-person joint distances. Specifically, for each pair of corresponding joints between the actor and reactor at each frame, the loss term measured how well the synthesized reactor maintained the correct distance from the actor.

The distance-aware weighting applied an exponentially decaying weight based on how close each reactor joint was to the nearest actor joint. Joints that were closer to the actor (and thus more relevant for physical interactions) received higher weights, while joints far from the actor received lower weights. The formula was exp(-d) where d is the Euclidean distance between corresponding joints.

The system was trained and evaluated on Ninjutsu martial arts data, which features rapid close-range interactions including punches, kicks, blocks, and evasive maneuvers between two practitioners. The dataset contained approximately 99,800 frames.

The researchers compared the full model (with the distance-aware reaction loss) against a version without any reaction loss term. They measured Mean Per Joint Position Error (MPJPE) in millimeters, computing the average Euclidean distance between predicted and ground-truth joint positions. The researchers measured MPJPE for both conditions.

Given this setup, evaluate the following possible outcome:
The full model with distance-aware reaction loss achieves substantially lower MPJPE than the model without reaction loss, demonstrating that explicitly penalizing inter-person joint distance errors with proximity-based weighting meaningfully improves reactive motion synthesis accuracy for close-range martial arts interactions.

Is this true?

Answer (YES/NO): NO